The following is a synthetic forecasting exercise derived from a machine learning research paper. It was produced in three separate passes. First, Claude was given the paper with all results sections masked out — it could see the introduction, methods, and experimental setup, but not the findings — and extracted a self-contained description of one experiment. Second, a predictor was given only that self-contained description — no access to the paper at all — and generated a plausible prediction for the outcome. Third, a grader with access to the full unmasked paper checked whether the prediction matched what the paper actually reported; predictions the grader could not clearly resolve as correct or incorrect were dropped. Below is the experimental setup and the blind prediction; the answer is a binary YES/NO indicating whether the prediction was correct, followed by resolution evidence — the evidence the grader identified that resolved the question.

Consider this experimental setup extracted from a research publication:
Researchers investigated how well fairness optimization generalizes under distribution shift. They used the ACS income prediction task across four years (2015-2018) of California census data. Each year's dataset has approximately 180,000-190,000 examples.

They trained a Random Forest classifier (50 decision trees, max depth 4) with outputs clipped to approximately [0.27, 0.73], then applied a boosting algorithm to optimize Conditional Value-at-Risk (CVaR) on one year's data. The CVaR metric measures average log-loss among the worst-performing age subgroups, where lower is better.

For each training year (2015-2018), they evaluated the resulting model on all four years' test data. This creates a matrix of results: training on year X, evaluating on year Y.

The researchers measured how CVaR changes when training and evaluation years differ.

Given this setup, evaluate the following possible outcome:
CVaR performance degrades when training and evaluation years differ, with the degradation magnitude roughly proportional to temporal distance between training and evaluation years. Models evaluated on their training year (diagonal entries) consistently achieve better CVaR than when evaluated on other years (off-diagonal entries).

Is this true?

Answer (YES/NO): NO